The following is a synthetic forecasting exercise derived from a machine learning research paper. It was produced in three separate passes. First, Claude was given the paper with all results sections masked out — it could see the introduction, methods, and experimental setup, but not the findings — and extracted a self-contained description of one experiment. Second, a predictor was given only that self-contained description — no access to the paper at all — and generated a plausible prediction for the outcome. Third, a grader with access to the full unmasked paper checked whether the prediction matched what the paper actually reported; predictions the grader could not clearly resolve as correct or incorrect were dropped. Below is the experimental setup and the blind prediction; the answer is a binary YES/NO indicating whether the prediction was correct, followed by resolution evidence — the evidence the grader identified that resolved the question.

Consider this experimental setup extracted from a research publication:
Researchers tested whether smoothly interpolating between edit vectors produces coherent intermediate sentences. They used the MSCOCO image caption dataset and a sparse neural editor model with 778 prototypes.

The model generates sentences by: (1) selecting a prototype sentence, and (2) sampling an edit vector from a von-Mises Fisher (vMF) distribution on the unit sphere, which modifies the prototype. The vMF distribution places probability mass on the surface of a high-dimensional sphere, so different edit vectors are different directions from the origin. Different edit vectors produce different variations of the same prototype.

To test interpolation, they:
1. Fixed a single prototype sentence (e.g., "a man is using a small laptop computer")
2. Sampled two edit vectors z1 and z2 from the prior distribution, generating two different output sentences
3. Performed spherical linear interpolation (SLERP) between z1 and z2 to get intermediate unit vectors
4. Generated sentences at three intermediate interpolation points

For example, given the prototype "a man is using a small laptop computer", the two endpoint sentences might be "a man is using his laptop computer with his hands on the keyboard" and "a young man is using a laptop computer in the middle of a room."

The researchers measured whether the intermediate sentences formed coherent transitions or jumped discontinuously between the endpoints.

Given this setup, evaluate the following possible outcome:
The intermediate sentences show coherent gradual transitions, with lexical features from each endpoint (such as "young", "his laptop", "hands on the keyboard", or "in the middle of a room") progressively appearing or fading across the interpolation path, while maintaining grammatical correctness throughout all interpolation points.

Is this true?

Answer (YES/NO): YES